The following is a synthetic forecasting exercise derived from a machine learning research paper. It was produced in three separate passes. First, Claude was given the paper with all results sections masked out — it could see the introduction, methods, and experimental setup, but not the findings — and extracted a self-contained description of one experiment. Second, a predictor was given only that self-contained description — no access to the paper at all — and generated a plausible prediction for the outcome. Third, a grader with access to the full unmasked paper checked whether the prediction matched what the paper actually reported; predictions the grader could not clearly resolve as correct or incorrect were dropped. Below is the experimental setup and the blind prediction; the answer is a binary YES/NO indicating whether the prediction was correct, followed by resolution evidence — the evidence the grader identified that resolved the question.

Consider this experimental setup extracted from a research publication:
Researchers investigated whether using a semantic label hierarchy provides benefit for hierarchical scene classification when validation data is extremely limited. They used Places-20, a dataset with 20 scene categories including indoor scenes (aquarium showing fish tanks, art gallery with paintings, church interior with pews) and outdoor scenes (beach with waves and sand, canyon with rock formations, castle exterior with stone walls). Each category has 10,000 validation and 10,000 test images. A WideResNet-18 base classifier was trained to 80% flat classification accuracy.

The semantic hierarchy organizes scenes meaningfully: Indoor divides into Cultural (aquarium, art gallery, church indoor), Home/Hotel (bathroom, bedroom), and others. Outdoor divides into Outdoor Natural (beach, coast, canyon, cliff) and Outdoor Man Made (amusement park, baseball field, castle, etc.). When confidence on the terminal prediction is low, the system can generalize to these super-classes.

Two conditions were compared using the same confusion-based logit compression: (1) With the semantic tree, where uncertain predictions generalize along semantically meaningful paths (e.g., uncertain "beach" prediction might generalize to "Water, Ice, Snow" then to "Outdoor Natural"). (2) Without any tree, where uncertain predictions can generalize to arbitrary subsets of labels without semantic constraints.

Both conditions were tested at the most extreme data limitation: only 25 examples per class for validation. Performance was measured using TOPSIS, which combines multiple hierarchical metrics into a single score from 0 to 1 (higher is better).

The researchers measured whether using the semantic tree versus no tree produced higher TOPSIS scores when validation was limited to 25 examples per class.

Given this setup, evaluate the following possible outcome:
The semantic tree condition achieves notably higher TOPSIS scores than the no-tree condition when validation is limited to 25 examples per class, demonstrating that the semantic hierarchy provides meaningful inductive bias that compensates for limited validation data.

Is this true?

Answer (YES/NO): YES